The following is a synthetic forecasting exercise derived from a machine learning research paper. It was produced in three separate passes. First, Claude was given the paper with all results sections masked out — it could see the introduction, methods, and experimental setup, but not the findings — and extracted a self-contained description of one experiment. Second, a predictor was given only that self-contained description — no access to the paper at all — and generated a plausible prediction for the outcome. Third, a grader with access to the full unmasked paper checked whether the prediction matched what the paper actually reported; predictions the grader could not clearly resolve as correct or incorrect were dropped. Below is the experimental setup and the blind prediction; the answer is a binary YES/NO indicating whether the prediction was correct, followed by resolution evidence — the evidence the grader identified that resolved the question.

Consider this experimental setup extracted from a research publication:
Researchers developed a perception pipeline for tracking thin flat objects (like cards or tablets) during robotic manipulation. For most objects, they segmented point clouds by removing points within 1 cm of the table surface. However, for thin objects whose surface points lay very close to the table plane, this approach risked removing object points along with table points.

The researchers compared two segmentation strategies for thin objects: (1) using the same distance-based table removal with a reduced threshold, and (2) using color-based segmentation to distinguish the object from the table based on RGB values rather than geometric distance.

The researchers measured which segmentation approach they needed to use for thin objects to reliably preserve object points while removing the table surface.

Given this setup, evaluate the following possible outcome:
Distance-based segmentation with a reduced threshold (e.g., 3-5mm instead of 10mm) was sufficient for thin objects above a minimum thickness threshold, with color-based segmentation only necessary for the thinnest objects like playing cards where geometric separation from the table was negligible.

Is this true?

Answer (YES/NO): NO